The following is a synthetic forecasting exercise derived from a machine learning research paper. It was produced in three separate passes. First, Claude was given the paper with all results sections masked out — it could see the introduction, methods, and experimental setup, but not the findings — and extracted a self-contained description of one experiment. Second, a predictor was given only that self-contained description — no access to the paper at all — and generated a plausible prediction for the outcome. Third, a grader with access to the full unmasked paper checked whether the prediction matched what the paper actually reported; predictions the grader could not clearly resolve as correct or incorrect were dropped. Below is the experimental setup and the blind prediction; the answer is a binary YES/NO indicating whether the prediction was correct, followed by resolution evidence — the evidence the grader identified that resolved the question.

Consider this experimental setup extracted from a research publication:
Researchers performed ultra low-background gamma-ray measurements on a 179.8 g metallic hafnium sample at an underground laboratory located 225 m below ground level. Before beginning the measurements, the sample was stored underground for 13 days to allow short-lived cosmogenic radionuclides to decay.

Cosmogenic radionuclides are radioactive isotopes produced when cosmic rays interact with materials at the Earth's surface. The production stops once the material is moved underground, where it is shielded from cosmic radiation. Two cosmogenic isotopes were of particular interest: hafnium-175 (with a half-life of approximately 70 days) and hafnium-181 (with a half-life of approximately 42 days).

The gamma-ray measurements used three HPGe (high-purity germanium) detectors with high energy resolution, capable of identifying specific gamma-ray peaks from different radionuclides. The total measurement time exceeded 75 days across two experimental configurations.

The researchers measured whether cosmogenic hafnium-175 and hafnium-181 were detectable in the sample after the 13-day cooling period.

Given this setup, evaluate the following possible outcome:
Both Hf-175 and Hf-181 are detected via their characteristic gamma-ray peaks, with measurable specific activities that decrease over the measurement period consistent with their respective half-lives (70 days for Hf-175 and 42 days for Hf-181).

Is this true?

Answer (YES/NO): YES